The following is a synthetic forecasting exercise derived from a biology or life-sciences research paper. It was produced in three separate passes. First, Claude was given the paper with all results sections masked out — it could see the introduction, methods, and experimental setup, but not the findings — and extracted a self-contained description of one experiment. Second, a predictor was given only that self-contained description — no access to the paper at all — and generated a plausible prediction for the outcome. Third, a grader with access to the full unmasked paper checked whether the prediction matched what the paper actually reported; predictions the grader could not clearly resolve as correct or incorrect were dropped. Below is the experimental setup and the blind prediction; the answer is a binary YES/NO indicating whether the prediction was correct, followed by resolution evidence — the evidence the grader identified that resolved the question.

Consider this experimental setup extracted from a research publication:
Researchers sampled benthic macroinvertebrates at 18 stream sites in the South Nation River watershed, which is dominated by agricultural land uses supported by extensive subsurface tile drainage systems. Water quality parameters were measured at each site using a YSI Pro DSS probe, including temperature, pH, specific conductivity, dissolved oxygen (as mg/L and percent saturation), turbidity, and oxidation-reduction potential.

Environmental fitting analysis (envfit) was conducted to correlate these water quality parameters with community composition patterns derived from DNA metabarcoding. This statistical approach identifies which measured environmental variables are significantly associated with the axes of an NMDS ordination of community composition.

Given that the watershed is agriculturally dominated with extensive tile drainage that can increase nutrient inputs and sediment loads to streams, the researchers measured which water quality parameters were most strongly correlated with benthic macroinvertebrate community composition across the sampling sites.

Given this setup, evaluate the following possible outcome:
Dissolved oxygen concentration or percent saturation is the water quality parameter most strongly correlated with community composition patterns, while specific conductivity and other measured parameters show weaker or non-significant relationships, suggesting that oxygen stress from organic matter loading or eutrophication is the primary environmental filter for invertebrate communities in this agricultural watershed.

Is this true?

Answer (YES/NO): NO